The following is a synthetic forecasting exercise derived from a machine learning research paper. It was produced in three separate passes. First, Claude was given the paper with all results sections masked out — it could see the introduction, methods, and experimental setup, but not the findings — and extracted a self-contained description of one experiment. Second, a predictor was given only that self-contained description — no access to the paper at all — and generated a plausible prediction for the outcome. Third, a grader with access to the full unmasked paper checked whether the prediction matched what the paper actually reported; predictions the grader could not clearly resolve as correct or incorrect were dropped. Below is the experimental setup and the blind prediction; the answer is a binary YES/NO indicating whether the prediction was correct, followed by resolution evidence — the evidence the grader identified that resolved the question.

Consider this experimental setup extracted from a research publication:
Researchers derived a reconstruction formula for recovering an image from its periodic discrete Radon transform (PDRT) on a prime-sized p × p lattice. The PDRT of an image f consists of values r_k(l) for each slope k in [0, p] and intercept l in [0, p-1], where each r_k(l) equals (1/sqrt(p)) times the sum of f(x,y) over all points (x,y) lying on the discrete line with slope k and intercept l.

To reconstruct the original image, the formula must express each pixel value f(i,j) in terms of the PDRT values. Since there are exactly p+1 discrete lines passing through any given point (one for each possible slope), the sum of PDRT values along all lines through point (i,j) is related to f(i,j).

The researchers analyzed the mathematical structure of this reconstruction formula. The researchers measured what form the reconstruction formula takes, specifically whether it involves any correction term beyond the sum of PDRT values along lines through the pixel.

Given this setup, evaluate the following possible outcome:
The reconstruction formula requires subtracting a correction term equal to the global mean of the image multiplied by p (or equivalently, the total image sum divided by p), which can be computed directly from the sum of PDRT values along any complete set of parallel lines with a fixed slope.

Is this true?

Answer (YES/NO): YES